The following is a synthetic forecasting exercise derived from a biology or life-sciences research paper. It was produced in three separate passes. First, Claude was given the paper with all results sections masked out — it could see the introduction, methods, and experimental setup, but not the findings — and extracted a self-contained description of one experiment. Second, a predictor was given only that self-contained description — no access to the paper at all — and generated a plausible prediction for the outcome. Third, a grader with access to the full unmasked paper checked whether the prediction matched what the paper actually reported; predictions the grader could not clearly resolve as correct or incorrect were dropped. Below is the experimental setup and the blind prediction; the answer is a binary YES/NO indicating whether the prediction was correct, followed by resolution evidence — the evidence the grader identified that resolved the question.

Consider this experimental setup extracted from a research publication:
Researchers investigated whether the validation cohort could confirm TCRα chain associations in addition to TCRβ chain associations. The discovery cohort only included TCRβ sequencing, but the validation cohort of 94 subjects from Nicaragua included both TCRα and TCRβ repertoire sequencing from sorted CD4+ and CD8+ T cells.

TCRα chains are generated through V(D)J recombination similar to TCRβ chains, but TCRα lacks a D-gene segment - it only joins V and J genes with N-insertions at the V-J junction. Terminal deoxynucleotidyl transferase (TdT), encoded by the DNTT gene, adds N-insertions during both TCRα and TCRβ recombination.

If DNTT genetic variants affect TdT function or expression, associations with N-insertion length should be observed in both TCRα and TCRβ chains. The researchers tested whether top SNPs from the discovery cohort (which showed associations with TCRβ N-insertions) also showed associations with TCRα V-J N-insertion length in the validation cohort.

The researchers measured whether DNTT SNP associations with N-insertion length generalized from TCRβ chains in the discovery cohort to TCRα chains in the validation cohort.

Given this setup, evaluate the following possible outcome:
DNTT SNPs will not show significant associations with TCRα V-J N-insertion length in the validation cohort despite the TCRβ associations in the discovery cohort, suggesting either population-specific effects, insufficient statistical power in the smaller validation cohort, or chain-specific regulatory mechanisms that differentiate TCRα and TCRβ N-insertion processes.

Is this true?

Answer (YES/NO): NO